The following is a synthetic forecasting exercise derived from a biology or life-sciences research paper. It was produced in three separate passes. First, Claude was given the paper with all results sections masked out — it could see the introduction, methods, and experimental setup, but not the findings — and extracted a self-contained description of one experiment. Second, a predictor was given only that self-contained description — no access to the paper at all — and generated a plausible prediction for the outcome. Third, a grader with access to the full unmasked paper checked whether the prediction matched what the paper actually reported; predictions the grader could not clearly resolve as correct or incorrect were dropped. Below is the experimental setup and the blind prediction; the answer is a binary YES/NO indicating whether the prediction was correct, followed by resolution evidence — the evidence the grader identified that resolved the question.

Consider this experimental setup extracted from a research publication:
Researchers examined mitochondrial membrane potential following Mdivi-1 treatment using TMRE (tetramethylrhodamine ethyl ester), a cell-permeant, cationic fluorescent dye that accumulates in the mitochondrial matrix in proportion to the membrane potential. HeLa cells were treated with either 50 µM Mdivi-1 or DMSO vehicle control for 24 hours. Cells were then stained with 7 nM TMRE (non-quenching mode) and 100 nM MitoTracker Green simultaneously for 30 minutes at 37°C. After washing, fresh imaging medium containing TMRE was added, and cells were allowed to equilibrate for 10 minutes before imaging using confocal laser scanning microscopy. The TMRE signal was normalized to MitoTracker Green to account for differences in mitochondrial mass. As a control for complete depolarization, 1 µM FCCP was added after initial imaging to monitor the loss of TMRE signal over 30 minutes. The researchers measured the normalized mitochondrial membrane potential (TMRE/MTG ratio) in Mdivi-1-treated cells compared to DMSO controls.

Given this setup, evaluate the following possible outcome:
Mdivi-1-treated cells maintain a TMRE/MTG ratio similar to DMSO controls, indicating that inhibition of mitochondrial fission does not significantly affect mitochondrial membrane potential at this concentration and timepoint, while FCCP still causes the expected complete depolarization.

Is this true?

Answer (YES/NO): NO